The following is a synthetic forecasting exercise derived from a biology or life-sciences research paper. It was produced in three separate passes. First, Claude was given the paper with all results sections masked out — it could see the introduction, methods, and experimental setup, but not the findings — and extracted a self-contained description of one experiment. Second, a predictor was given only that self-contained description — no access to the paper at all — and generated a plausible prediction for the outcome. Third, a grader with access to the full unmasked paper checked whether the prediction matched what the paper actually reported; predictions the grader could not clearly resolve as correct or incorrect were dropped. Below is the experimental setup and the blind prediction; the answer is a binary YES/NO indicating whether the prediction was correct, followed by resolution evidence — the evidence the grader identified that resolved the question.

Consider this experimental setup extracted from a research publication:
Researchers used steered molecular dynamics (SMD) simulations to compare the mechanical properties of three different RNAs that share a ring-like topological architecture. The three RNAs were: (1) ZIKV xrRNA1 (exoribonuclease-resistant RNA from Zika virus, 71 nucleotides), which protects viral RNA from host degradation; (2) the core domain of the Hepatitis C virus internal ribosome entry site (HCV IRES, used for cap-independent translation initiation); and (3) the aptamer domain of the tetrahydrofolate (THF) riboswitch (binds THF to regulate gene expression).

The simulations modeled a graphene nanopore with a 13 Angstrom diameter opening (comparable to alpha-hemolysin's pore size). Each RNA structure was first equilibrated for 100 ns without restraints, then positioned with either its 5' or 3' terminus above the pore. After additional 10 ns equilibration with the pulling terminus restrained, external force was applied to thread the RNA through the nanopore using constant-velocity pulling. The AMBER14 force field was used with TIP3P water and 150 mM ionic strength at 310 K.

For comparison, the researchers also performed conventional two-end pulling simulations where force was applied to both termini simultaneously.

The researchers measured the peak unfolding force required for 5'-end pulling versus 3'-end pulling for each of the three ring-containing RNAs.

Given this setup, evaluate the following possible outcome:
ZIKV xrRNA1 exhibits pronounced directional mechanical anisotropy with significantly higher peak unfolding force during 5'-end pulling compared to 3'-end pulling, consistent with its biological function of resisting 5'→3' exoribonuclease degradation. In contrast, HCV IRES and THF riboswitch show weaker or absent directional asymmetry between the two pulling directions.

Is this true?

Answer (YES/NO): NO